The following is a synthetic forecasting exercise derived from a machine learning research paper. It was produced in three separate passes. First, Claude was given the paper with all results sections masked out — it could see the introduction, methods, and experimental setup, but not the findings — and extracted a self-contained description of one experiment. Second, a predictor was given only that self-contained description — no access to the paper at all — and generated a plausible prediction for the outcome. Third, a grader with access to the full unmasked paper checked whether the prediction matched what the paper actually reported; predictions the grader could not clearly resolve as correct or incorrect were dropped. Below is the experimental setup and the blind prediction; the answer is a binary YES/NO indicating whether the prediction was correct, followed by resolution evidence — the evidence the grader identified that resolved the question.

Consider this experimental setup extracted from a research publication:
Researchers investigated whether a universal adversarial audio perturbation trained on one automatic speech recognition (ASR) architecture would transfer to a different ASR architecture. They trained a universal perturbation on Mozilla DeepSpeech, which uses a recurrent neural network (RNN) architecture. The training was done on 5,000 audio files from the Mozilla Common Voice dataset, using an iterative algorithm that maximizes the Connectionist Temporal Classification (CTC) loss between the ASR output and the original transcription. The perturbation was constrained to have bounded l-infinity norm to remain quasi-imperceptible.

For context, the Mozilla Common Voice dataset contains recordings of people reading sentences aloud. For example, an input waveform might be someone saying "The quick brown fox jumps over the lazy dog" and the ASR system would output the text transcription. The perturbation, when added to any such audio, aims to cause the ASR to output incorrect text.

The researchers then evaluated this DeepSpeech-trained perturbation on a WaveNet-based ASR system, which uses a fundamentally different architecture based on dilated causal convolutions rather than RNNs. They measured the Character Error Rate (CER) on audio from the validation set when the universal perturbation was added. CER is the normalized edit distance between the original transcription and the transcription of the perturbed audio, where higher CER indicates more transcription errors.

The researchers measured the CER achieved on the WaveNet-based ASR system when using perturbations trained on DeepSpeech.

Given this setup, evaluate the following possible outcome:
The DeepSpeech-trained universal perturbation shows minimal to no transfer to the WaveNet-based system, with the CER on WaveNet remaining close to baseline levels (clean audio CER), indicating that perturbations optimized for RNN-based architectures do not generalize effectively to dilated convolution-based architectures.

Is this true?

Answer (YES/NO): NO